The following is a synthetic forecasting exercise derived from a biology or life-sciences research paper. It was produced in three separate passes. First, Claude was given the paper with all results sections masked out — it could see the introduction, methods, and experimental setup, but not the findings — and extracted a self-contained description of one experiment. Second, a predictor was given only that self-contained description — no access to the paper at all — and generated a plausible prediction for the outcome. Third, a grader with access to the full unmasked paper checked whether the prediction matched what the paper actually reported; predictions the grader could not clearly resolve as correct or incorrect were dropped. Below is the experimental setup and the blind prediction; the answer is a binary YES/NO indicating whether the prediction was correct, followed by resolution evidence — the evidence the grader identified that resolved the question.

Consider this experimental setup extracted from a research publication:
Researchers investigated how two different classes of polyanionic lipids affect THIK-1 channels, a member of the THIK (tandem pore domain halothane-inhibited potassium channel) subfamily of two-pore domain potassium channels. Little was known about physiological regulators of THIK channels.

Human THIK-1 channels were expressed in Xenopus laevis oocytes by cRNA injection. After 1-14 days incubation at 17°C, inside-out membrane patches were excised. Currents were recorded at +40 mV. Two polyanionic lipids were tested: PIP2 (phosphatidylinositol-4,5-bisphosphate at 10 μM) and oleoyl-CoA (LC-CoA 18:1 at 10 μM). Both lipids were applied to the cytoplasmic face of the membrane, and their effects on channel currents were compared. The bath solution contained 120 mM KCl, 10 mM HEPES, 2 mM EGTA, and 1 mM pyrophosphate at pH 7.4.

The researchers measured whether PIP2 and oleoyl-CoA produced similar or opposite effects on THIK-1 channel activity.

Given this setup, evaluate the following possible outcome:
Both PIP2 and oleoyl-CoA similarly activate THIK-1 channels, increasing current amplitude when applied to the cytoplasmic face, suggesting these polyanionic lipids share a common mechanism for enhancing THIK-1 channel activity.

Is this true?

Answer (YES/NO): YES